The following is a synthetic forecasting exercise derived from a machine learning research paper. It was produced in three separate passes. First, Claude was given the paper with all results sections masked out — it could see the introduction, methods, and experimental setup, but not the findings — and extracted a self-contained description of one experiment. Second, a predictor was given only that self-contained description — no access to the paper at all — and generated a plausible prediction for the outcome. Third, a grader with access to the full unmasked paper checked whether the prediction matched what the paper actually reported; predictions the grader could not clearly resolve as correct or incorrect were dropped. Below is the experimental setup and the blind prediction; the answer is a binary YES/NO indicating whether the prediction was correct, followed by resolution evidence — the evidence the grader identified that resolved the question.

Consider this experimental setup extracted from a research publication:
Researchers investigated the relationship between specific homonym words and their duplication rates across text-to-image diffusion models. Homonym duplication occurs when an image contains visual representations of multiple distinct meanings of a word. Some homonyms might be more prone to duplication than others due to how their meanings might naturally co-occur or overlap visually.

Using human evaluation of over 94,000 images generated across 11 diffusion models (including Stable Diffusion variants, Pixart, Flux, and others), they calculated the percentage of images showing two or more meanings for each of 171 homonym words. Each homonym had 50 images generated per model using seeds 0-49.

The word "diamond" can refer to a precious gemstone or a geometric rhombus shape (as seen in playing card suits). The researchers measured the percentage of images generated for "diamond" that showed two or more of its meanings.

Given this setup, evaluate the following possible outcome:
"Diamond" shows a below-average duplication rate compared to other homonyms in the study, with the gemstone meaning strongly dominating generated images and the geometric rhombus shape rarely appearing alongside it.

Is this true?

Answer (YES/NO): NO